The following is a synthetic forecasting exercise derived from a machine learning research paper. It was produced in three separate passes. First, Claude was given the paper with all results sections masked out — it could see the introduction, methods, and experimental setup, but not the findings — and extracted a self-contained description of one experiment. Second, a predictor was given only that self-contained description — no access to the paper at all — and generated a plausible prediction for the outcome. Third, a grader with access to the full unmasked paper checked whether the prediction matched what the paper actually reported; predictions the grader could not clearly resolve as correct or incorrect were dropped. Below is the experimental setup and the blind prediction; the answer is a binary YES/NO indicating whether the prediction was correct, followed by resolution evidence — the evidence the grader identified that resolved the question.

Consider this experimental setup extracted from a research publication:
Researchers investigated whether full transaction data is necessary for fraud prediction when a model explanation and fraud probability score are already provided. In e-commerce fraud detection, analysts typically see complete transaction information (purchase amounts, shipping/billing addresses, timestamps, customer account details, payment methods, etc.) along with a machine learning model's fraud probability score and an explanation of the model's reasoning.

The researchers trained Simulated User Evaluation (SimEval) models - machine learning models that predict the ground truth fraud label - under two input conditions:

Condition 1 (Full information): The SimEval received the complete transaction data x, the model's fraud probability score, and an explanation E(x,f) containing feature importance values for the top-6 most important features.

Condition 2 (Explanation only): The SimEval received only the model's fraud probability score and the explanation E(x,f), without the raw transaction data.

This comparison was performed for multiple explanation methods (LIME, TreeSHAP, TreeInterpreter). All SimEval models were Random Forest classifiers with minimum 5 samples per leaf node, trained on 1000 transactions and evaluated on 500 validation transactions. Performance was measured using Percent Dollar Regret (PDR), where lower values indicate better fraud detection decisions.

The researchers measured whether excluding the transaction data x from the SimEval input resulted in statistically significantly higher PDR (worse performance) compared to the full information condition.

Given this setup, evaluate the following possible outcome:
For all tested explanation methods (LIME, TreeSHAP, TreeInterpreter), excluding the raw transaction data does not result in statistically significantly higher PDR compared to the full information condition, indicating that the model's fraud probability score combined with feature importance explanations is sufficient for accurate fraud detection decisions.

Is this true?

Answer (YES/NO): NO